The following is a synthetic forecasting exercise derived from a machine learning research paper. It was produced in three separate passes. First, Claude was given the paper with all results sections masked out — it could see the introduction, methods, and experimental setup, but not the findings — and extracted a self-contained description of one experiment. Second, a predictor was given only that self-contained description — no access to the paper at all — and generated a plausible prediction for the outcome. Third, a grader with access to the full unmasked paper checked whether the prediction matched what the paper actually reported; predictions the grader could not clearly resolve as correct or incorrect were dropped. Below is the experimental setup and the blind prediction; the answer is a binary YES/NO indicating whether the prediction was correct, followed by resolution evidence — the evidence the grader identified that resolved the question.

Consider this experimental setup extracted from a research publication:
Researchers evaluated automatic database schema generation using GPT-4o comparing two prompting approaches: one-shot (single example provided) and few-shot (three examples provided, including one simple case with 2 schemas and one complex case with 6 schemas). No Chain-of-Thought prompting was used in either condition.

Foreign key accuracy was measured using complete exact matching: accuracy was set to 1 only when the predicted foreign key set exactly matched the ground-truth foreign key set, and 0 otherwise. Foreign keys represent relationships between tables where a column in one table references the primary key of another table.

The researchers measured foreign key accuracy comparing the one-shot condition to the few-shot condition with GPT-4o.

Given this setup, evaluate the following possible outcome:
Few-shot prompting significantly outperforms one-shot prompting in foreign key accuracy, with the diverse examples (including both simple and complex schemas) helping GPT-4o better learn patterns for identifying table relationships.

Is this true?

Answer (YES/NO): NO